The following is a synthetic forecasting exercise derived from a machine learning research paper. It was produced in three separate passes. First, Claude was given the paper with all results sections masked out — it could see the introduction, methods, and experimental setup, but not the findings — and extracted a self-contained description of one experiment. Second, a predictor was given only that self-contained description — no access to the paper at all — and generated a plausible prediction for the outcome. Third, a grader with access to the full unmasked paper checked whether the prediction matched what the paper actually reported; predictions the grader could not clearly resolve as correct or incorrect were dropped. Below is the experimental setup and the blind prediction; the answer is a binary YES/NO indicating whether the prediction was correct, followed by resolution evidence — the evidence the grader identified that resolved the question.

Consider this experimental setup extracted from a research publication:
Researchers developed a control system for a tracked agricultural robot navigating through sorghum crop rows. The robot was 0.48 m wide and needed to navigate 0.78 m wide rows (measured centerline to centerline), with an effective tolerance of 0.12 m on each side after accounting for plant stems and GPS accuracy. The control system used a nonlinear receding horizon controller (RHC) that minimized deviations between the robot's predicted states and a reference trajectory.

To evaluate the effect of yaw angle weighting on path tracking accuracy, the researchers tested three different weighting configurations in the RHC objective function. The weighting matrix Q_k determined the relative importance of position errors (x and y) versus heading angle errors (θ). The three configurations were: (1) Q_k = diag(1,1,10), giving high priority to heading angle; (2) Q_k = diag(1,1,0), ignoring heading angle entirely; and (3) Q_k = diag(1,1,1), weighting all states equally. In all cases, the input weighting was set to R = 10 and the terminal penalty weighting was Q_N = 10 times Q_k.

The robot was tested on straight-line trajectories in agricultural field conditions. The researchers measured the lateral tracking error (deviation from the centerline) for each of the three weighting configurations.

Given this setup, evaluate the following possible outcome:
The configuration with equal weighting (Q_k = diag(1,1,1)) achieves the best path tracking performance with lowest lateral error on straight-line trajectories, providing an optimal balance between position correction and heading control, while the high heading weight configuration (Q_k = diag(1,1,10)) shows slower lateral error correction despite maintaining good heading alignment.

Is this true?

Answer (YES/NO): NO